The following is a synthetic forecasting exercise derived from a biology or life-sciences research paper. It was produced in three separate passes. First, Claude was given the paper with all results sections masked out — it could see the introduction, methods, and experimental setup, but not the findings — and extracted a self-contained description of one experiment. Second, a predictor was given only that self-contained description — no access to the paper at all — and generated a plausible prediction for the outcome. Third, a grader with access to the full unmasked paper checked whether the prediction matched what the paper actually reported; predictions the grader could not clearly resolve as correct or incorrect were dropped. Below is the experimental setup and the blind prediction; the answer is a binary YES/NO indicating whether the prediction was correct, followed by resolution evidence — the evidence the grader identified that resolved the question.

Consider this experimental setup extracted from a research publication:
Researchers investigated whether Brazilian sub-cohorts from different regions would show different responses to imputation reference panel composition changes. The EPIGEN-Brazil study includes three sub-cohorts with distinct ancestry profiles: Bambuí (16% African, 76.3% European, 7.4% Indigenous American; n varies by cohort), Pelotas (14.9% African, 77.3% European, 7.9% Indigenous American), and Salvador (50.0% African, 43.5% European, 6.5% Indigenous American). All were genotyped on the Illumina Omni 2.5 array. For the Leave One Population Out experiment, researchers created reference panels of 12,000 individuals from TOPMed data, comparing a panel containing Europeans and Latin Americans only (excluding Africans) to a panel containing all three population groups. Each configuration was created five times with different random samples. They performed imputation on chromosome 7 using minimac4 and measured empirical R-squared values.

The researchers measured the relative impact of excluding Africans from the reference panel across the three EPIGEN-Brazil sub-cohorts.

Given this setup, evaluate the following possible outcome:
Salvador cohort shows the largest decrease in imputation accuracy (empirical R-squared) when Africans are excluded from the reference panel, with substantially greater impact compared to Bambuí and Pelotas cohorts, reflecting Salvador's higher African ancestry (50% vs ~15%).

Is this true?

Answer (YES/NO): YES